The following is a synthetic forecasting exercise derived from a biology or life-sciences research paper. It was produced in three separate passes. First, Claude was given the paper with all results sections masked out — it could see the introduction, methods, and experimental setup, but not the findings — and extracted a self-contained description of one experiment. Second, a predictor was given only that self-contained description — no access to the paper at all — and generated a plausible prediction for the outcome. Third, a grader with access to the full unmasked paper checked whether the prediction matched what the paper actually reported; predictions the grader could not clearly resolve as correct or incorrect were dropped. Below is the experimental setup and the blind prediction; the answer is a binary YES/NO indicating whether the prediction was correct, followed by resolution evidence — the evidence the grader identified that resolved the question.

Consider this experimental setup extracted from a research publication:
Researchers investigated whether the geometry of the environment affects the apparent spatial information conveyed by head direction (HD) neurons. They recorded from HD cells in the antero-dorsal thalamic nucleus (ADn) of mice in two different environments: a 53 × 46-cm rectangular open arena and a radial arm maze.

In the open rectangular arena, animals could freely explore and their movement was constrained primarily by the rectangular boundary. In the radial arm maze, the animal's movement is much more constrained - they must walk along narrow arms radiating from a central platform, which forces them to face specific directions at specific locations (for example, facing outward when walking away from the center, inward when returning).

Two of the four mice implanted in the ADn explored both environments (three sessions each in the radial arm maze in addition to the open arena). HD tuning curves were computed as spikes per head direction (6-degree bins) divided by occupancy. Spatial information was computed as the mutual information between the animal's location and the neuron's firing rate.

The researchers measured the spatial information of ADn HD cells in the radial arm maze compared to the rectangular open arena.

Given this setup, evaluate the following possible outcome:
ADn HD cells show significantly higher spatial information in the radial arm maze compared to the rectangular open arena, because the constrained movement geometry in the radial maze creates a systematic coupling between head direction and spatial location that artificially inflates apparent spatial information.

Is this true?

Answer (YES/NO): YES